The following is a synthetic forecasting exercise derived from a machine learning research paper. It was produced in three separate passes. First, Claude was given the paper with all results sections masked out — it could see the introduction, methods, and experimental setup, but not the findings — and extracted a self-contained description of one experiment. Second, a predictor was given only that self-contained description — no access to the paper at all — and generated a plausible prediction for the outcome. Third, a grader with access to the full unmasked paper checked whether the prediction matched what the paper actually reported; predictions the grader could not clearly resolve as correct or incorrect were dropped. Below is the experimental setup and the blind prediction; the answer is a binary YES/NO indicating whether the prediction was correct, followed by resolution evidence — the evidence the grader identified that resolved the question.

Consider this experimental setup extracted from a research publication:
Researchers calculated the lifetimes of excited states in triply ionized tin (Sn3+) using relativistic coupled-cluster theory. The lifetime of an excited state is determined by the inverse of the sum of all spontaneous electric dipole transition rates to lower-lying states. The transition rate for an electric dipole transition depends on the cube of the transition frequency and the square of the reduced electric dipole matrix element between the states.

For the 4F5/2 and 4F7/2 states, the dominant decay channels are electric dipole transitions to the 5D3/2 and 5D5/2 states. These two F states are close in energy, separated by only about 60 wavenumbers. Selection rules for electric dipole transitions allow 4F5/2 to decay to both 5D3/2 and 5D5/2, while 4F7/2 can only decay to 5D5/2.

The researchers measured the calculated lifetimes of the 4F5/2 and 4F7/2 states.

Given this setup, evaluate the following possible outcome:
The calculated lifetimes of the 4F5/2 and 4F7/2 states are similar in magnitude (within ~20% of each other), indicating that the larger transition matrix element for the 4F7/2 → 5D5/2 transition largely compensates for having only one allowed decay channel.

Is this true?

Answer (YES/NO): YES